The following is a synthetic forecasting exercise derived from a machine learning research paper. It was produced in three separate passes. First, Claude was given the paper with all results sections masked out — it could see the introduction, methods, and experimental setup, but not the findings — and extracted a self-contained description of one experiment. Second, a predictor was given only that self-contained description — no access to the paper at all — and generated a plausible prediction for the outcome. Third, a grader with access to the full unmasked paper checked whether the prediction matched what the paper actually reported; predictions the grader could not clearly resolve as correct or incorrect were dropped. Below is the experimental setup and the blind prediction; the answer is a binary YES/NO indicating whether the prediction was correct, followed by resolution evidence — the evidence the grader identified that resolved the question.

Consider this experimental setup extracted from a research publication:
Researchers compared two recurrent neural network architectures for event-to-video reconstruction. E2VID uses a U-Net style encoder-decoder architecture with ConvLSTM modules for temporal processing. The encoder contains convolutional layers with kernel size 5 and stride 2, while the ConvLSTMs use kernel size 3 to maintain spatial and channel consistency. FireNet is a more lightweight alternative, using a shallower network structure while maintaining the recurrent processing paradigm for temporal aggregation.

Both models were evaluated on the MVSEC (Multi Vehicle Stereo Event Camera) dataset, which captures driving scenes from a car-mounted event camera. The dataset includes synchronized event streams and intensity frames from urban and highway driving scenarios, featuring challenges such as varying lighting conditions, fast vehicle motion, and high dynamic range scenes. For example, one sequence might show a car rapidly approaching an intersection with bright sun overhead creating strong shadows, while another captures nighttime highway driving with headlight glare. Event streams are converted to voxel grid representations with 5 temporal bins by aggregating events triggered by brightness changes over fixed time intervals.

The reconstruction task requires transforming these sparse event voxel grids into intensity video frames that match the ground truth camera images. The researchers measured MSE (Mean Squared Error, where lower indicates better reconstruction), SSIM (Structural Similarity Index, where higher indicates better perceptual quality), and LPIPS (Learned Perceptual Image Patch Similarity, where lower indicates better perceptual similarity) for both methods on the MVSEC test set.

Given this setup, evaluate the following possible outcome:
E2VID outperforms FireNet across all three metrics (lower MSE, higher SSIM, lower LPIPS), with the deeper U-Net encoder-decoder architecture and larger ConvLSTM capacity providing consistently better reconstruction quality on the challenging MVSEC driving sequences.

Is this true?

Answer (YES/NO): YES